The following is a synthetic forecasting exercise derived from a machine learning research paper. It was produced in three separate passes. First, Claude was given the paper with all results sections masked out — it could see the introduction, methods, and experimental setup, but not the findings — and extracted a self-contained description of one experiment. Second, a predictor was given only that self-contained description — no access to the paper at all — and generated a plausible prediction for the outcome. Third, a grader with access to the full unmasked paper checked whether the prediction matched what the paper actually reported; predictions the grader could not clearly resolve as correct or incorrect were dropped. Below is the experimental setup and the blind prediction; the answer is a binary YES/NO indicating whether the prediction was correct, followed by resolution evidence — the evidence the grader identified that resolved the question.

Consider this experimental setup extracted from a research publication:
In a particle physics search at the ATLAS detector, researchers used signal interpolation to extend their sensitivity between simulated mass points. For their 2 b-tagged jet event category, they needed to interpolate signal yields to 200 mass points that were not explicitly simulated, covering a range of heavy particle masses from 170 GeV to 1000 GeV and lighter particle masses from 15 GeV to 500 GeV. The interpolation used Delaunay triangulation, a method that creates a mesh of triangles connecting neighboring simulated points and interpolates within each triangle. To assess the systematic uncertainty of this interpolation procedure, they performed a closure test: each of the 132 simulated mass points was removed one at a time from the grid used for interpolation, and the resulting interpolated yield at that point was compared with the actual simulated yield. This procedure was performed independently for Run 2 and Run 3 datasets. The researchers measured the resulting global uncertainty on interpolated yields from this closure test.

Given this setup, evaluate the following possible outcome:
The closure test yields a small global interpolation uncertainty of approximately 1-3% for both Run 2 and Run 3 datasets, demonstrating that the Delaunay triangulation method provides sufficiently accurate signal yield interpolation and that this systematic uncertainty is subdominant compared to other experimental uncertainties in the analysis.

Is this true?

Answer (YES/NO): NO